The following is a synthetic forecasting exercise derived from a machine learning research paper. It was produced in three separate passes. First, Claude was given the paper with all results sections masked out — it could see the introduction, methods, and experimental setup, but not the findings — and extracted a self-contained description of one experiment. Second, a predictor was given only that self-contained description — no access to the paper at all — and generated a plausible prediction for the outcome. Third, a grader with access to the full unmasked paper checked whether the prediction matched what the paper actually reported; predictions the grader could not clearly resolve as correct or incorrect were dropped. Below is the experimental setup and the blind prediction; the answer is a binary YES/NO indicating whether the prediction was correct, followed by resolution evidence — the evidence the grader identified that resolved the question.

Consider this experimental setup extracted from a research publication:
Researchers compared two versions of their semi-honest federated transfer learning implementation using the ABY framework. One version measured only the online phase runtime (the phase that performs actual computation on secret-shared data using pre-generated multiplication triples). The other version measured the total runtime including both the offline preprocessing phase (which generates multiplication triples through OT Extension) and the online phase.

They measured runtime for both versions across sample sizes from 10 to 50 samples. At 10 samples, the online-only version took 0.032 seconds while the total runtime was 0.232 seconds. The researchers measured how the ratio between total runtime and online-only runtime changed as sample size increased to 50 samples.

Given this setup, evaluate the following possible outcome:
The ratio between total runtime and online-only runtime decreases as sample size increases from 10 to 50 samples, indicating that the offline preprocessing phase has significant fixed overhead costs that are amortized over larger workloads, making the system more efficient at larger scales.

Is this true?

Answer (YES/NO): YES